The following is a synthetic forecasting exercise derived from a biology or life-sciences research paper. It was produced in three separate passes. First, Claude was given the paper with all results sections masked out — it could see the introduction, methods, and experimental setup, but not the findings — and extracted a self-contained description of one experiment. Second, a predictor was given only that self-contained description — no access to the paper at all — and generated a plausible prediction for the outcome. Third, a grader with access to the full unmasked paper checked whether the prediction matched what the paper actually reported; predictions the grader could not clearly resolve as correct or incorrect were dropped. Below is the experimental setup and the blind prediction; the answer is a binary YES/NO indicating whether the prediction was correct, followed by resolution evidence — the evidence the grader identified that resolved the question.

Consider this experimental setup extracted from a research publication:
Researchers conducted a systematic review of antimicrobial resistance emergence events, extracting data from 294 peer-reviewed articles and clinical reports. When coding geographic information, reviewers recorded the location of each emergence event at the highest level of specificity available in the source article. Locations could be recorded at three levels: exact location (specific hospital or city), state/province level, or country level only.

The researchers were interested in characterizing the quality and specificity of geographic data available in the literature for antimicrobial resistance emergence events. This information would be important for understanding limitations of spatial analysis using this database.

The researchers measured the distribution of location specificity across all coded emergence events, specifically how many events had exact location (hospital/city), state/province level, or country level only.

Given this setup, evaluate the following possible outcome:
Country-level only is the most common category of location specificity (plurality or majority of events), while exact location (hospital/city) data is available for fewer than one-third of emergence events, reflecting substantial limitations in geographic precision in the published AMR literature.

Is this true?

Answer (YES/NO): NO